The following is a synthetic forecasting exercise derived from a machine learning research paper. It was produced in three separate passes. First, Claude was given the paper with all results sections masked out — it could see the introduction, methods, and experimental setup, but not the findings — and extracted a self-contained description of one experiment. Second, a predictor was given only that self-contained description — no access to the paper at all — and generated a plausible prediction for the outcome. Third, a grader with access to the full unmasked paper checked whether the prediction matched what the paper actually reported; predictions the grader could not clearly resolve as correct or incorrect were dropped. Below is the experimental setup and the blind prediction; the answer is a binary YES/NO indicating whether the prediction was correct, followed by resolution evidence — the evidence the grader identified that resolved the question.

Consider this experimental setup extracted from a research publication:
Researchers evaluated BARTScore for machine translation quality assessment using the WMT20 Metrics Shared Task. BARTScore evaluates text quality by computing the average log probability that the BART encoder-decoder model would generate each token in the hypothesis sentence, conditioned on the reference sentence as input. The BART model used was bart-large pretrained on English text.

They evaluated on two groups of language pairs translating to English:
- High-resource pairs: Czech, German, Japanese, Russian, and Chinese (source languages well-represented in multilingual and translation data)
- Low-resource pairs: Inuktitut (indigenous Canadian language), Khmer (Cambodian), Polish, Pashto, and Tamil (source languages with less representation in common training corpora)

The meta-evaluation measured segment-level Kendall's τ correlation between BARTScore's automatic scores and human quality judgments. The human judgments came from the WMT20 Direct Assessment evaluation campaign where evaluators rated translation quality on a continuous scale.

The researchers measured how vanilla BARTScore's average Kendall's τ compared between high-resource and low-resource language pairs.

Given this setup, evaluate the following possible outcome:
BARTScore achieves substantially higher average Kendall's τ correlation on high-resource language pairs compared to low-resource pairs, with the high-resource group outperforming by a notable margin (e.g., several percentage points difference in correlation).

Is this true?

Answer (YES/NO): NO